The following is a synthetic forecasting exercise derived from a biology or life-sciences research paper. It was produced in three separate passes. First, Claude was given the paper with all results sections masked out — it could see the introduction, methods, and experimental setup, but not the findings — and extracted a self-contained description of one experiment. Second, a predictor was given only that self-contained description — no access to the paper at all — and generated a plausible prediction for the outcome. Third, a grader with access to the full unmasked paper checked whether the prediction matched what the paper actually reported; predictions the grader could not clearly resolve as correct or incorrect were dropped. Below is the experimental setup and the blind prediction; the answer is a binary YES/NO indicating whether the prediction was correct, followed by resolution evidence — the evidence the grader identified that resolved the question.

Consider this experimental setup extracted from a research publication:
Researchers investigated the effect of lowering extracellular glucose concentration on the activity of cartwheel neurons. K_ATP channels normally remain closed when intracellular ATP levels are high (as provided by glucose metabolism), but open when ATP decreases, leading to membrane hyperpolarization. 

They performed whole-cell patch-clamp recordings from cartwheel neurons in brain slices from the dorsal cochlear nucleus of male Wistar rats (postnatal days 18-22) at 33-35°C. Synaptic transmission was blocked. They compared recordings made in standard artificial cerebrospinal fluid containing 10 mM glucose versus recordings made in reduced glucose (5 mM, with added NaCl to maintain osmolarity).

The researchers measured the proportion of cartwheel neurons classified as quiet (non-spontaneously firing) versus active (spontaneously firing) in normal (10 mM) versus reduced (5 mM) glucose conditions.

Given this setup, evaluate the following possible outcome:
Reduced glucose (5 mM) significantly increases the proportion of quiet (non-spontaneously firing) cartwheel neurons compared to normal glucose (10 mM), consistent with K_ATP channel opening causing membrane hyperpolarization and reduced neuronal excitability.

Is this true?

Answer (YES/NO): NO